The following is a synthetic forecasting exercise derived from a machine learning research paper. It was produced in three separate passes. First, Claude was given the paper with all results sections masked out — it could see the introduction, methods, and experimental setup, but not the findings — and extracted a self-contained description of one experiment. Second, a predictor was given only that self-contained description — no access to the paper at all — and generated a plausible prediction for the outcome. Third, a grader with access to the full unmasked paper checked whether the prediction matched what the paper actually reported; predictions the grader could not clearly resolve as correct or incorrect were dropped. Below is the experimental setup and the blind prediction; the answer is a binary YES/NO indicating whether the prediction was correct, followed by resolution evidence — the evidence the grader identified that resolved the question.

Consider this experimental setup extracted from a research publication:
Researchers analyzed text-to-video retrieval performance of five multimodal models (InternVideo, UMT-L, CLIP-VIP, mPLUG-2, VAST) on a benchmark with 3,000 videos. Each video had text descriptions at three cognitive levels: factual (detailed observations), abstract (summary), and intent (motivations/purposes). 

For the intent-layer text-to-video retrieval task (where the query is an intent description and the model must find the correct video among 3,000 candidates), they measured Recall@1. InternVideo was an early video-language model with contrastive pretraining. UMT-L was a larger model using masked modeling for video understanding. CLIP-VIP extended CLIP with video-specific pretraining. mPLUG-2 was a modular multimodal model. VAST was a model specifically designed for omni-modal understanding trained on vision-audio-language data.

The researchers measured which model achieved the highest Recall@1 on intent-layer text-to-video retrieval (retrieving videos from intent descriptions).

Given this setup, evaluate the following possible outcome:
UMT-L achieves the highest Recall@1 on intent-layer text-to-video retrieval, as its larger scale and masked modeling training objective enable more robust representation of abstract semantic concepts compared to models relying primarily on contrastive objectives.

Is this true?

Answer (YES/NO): NO